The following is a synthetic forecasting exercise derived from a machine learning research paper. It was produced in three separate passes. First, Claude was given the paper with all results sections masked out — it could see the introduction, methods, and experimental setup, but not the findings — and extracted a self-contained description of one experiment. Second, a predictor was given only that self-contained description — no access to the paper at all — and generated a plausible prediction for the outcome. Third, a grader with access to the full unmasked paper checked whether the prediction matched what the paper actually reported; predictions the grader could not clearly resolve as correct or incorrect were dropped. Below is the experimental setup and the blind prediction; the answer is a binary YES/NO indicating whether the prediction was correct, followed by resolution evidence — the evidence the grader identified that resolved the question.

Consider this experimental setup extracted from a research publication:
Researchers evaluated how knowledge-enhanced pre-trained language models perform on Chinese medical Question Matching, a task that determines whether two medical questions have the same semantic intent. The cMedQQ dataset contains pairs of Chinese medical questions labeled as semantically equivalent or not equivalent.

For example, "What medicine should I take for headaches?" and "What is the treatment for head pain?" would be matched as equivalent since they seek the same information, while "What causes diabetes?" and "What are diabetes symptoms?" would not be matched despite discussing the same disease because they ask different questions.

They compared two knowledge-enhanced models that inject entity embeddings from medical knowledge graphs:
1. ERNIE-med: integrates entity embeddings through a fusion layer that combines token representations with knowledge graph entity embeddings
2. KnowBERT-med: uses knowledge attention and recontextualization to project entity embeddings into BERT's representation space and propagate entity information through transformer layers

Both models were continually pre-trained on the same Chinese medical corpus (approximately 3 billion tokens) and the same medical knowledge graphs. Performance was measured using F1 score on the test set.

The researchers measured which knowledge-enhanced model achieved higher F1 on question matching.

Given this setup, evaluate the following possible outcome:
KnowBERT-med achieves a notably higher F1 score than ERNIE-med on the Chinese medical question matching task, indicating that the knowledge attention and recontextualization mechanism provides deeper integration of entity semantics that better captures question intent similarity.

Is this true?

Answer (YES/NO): NO